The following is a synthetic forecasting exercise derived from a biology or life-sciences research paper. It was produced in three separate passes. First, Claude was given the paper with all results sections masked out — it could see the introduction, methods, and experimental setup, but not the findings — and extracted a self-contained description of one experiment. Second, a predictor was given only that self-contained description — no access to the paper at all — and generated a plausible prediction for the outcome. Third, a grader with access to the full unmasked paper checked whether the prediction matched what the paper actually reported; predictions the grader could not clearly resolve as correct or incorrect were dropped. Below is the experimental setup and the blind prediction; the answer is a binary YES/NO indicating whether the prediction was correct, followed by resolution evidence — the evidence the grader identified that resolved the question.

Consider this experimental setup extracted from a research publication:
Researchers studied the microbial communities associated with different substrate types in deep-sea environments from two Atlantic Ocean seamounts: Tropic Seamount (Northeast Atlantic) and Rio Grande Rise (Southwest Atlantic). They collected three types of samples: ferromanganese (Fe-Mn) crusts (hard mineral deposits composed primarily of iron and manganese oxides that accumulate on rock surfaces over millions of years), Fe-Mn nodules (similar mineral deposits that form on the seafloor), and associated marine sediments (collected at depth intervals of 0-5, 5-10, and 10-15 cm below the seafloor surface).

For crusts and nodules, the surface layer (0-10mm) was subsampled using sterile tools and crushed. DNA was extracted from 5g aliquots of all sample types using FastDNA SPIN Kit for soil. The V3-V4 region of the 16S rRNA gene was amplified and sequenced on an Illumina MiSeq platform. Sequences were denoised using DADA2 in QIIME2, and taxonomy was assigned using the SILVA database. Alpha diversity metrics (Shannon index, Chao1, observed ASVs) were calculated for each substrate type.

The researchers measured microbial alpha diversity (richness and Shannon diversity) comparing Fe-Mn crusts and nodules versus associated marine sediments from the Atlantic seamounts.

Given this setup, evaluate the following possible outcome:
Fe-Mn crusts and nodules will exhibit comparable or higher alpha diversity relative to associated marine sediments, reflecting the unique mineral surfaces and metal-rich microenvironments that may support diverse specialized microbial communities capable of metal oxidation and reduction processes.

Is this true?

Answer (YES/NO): NO